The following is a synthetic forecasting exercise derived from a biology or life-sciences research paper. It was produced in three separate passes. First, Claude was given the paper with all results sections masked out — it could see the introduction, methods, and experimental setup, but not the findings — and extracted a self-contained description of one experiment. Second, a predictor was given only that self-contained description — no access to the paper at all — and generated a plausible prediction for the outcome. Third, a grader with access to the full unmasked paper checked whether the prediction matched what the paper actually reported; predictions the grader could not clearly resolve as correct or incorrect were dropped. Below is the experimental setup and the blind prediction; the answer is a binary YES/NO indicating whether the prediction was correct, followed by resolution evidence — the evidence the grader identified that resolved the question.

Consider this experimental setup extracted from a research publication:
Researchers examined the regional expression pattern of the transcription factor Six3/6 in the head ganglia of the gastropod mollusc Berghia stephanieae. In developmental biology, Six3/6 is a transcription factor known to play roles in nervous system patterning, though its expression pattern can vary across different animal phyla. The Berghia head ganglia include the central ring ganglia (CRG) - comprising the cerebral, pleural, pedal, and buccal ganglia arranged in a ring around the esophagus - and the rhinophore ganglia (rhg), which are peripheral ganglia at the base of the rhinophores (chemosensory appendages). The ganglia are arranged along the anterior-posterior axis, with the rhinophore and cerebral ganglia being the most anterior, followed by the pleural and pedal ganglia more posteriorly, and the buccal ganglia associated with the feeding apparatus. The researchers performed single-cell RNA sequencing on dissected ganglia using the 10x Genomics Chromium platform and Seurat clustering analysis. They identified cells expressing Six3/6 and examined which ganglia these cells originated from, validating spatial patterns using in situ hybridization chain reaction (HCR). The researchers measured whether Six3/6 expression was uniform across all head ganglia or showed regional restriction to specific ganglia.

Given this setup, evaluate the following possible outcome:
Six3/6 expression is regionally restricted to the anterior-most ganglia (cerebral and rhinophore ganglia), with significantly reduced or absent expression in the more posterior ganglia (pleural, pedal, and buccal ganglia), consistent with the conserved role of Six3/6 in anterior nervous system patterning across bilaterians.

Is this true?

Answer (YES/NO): YES